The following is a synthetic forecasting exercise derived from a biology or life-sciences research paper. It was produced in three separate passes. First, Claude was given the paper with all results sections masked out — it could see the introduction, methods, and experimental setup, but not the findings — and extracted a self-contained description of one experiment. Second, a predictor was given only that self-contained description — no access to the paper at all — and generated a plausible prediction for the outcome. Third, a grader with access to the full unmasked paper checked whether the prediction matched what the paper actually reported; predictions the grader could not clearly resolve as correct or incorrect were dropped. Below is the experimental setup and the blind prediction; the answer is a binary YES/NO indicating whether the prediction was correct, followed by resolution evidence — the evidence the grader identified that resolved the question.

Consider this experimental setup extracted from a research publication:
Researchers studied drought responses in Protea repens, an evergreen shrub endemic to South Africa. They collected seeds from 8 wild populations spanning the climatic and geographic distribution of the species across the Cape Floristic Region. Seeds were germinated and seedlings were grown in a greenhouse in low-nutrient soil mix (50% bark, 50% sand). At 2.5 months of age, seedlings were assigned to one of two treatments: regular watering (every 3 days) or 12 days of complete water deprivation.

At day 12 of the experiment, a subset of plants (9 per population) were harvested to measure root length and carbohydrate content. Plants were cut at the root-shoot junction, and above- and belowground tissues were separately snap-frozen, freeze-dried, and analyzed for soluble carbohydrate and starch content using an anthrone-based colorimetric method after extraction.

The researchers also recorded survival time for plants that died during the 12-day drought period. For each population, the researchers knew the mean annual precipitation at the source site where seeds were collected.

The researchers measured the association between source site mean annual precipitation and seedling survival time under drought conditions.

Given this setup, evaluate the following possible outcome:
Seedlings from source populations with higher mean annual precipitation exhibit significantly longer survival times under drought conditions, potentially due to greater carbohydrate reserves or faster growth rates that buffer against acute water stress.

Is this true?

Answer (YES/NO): YES